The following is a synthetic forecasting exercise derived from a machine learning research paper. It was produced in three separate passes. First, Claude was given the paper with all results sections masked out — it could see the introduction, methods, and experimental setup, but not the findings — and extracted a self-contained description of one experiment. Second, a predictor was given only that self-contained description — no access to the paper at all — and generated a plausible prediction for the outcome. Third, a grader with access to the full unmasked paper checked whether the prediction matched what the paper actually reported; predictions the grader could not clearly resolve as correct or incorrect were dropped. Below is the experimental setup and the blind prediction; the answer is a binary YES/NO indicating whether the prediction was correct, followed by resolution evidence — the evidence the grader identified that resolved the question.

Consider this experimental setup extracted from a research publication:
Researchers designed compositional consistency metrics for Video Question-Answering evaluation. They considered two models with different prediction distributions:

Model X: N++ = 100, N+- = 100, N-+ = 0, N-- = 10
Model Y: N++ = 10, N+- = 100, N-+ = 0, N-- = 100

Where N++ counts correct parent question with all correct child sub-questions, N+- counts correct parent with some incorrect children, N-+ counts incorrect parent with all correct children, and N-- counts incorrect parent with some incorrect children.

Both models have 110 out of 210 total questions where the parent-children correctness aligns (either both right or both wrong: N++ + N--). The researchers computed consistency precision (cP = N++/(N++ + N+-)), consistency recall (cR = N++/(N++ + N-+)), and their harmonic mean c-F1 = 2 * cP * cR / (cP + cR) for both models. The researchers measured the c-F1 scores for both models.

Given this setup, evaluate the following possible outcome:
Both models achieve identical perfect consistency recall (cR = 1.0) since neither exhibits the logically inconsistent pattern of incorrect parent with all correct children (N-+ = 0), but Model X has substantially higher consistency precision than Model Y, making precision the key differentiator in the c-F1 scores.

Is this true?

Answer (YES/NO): YES